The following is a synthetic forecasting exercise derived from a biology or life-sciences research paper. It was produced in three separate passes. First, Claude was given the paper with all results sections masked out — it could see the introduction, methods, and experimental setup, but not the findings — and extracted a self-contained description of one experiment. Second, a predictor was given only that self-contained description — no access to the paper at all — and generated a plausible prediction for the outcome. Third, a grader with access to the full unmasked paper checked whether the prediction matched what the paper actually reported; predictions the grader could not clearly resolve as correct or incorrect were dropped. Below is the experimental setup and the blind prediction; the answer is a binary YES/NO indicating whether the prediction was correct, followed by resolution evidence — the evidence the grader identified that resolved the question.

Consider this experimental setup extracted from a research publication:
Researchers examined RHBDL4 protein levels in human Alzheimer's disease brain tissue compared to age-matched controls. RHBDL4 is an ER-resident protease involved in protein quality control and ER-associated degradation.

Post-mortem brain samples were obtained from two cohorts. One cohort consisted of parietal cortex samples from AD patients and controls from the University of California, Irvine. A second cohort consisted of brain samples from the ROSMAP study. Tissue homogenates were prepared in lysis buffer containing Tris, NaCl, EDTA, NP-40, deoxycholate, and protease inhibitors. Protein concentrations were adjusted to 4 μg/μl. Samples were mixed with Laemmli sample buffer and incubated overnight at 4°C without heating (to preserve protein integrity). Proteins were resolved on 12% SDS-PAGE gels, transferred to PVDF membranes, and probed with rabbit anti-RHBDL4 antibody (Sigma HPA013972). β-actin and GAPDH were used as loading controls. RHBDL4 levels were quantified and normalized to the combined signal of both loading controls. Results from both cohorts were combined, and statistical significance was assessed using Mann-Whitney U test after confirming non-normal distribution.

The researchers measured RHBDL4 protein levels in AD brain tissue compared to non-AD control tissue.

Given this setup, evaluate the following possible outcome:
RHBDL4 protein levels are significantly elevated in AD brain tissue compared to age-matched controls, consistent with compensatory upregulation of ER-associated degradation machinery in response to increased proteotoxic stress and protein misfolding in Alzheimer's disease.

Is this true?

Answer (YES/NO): NO